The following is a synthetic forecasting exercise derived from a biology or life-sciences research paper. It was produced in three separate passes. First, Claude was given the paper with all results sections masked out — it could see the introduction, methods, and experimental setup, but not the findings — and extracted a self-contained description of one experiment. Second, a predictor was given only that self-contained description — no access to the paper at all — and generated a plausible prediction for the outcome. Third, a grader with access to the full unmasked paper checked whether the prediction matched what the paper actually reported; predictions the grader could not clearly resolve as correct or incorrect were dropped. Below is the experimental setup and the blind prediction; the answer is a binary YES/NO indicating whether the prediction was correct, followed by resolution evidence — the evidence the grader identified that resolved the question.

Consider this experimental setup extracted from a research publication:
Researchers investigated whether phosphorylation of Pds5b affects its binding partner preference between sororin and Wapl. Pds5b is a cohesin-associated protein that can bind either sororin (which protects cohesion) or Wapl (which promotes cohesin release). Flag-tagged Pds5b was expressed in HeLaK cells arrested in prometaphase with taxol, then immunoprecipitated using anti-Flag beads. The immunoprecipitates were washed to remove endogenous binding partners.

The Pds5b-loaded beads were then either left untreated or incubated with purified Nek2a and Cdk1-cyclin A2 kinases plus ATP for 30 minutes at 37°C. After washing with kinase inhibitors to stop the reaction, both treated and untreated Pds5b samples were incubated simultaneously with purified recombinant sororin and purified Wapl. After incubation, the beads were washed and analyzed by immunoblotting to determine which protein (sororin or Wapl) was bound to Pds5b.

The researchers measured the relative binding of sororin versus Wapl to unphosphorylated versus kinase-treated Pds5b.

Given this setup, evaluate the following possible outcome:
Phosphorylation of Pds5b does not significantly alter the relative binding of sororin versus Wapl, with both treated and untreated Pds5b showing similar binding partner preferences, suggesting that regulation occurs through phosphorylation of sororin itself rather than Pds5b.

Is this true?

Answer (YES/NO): NO